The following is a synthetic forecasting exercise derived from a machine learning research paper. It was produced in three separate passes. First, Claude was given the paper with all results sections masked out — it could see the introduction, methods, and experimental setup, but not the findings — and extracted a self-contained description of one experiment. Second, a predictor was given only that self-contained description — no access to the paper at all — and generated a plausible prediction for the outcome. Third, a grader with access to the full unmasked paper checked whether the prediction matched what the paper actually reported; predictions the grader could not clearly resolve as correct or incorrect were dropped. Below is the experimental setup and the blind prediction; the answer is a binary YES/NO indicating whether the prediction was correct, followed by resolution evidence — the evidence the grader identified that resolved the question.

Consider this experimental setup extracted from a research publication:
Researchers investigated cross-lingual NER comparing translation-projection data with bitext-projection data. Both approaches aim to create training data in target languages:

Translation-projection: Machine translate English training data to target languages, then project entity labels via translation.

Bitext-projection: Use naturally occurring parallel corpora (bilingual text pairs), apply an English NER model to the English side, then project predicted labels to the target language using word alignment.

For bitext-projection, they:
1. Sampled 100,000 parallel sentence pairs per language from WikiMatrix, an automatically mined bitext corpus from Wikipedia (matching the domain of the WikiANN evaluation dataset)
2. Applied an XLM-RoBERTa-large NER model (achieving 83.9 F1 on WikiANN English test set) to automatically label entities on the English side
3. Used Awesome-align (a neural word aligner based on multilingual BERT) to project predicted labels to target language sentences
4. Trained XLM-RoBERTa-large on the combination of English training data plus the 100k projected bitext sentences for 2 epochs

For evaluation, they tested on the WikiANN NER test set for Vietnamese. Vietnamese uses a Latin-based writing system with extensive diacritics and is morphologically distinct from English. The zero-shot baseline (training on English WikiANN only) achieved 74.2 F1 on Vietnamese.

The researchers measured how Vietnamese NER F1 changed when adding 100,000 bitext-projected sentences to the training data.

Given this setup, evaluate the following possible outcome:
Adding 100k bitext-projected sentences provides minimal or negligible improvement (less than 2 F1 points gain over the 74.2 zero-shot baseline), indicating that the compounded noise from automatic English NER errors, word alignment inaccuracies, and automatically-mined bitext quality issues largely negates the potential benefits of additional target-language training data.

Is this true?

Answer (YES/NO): NO